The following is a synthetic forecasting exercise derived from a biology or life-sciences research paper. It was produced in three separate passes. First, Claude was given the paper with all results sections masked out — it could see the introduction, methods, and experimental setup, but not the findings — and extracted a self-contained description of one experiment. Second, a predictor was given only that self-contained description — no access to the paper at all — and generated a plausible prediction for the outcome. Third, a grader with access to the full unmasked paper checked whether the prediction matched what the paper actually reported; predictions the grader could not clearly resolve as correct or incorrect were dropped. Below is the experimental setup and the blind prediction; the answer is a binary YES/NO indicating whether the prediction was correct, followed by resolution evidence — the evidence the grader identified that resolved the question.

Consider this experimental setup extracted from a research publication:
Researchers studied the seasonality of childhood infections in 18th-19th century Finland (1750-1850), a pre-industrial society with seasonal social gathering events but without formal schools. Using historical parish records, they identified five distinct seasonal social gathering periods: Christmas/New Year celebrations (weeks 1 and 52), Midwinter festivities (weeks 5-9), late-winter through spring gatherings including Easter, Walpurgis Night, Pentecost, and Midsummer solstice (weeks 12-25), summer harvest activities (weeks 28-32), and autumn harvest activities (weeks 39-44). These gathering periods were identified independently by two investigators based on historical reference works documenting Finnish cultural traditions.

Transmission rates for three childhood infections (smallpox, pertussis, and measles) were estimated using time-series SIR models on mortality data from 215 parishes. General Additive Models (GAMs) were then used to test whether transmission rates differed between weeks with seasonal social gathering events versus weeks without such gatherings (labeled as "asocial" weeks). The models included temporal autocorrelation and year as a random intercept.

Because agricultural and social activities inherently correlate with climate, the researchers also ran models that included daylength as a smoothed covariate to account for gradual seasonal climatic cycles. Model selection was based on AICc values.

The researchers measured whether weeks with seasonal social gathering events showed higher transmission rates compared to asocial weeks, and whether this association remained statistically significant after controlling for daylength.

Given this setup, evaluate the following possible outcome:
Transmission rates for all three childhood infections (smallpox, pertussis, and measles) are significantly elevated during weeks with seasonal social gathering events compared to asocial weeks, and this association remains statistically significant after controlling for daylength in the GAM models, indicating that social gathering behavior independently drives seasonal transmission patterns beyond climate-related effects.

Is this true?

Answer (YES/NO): NO